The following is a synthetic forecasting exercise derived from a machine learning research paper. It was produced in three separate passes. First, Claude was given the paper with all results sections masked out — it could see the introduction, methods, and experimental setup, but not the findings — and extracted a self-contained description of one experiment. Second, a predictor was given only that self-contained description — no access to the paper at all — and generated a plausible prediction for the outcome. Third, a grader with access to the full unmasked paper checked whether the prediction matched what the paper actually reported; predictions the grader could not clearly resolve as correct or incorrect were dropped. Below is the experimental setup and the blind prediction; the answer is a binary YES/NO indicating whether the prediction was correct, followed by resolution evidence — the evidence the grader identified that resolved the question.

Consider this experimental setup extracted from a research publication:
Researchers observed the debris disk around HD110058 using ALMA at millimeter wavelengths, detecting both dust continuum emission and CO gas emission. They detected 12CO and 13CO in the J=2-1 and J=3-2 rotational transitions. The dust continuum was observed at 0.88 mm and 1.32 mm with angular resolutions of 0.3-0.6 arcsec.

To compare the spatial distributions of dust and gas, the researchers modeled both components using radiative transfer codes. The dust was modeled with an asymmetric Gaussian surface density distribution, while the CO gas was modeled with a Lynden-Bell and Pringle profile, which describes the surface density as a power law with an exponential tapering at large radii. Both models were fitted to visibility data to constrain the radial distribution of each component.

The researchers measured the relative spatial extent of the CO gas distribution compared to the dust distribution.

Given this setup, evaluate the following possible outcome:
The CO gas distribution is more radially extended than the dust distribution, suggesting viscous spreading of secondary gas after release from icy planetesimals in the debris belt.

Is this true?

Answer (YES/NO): NO